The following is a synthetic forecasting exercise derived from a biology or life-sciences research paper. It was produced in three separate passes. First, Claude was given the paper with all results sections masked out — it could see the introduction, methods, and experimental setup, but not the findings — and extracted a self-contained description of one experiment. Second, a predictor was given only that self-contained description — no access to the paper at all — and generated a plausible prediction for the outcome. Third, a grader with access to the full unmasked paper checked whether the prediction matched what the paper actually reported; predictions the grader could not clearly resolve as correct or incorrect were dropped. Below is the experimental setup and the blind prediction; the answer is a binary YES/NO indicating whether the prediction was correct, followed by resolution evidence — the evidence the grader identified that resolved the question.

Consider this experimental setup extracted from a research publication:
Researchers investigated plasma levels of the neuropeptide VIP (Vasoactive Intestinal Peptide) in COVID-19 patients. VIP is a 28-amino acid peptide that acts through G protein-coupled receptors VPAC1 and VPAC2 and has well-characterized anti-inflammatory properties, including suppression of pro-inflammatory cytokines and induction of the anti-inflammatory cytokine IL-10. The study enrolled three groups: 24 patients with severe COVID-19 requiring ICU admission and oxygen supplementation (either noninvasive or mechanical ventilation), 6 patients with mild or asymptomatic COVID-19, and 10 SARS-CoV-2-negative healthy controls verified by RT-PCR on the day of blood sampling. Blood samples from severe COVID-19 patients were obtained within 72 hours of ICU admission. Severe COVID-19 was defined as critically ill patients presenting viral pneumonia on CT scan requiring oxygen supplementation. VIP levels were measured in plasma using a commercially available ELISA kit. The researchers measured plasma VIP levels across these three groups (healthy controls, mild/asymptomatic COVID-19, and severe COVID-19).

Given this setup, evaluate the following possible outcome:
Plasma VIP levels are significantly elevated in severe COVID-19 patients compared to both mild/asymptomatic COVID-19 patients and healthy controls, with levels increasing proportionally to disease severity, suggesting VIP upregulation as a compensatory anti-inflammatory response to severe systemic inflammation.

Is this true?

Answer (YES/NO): NO